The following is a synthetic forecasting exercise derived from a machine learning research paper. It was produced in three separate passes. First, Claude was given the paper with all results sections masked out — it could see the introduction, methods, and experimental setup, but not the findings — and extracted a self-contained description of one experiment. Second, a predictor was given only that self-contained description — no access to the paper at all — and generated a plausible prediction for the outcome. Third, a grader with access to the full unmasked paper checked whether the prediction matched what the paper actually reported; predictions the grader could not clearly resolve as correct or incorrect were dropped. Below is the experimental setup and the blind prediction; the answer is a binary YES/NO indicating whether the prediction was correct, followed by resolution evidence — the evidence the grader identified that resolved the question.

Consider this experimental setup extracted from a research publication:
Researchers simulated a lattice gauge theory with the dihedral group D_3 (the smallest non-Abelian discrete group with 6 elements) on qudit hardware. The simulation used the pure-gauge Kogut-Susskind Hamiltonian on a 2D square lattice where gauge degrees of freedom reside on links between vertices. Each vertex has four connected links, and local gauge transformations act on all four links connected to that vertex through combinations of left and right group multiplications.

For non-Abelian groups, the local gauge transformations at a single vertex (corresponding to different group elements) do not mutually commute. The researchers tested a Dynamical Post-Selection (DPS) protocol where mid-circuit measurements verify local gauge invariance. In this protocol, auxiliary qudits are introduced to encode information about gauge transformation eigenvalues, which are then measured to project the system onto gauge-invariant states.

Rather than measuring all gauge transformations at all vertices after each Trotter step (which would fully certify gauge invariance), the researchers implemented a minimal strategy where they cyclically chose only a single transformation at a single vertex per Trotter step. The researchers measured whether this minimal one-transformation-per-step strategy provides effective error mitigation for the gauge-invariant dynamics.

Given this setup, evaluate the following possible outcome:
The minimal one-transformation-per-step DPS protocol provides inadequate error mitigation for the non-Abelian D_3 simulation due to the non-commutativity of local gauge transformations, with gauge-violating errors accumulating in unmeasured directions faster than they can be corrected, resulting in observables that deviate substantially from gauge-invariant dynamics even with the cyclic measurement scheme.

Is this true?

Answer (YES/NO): NO